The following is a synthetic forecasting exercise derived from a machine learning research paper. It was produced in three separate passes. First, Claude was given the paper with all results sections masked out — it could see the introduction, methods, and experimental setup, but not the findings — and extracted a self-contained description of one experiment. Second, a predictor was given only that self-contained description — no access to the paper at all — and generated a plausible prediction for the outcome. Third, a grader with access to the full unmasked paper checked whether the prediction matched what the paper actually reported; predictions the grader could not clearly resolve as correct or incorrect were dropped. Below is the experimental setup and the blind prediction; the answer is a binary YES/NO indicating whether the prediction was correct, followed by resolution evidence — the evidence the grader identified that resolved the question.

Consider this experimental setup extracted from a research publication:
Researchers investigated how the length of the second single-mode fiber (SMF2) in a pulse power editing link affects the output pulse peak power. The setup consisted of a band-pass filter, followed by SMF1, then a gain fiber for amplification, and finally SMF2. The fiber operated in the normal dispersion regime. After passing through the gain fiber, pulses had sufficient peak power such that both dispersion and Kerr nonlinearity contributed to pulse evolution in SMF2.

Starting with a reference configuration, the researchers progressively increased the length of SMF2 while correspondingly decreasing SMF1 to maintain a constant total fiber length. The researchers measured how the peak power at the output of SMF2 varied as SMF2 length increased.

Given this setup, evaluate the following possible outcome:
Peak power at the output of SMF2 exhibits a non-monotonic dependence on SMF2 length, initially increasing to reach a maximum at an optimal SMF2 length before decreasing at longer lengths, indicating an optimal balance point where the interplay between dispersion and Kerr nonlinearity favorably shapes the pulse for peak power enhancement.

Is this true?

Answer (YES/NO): NO